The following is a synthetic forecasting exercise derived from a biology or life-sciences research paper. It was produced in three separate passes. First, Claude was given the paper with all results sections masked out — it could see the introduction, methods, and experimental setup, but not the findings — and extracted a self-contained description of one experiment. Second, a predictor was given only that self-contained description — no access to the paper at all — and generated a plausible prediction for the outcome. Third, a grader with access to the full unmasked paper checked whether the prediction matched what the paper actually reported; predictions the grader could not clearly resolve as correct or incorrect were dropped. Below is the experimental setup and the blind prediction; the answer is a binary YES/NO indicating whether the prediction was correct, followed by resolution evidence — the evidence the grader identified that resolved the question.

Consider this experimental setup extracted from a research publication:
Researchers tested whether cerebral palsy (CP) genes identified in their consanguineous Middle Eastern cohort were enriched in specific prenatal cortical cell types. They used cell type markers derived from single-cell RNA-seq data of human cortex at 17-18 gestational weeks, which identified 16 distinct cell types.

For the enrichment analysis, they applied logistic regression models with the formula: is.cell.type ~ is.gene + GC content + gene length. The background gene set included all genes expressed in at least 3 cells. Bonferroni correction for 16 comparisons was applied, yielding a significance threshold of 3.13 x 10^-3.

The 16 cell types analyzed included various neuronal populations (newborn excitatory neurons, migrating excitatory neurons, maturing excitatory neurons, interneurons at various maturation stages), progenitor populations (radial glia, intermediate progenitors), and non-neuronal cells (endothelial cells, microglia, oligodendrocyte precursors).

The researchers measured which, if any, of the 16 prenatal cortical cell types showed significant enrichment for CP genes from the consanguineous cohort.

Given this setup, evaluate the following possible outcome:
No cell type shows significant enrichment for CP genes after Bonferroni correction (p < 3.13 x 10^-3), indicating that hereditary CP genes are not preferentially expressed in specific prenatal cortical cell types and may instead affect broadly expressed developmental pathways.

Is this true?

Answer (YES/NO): NO